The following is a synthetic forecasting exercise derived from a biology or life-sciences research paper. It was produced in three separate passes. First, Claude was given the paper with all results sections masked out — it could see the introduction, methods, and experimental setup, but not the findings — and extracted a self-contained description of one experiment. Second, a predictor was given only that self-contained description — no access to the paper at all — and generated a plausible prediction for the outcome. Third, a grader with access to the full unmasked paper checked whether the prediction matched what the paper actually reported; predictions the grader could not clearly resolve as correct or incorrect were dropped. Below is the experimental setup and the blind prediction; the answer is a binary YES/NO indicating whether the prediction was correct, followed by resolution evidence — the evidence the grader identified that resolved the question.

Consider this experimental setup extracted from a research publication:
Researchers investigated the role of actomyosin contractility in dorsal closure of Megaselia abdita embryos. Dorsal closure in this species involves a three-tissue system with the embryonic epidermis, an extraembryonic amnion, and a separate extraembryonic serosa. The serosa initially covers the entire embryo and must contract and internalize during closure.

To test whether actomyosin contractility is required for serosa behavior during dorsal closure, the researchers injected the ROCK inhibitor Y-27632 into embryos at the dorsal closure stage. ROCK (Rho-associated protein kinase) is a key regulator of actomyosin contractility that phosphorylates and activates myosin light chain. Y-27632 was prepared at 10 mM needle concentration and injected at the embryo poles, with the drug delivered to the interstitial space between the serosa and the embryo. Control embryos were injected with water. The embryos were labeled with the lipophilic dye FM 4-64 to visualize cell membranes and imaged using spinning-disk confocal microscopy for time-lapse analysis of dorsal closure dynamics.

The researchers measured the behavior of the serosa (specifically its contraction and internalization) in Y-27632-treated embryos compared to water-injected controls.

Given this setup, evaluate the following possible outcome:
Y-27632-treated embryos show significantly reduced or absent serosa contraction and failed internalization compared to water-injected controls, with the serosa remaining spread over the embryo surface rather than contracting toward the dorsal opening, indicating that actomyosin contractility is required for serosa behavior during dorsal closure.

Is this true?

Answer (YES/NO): NO